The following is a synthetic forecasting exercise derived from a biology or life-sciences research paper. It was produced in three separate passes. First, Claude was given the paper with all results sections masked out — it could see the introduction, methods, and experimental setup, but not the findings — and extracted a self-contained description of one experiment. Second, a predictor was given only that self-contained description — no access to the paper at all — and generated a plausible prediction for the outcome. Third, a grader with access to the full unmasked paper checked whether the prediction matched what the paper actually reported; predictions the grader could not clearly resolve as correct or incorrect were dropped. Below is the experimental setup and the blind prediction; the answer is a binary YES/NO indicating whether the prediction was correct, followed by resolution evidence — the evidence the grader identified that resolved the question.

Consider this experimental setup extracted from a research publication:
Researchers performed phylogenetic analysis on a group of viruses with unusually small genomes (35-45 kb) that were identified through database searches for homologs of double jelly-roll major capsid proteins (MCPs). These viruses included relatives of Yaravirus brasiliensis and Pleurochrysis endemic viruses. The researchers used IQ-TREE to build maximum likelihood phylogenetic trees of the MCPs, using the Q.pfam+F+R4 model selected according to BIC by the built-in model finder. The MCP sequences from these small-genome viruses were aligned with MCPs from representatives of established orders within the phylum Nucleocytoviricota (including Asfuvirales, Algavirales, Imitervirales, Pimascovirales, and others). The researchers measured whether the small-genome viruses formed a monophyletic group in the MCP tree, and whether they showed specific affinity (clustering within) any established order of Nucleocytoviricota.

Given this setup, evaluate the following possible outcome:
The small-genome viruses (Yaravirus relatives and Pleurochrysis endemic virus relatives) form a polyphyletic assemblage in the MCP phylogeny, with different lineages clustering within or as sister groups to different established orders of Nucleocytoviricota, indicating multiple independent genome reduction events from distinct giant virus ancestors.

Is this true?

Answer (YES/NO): NO